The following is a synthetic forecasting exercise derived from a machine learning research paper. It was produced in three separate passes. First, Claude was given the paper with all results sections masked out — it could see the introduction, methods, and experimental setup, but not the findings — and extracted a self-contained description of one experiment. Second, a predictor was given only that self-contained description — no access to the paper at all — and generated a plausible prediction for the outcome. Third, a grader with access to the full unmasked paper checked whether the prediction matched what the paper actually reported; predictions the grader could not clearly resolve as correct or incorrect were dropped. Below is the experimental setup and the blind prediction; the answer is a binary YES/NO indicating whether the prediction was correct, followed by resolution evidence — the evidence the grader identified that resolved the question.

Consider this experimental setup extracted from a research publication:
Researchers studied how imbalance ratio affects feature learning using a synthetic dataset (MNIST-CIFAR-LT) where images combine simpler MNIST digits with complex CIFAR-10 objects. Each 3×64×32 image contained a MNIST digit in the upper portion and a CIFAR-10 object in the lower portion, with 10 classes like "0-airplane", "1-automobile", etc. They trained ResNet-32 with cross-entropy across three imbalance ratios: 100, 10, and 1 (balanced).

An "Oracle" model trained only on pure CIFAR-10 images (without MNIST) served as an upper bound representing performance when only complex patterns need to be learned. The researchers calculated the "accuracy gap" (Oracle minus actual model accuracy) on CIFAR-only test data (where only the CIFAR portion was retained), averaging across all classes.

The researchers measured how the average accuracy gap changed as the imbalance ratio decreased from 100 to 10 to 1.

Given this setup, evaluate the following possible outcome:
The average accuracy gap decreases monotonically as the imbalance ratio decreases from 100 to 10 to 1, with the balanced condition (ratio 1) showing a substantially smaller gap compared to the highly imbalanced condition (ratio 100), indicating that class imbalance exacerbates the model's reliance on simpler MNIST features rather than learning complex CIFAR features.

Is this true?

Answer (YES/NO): YES